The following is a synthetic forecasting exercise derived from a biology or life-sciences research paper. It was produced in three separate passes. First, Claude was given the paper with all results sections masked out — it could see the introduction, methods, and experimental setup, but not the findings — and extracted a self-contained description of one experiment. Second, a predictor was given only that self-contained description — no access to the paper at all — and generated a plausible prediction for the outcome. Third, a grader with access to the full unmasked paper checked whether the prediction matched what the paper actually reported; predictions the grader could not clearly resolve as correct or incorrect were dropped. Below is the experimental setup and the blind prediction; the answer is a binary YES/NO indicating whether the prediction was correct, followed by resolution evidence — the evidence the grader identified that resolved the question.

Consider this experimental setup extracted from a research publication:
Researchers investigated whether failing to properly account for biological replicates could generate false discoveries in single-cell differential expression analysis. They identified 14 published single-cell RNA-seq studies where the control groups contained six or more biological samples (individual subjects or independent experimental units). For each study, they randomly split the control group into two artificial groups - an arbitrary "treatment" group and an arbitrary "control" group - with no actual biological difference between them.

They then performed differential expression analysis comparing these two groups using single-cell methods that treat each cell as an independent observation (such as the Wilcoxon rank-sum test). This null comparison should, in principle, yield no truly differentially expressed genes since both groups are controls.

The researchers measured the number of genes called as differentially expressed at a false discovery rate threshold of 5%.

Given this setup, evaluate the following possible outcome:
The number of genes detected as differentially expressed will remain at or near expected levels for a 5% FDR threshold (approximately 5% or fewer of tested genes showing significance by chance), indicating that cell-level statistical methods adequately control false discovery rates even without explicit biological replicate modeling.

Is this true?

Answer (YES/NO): NO